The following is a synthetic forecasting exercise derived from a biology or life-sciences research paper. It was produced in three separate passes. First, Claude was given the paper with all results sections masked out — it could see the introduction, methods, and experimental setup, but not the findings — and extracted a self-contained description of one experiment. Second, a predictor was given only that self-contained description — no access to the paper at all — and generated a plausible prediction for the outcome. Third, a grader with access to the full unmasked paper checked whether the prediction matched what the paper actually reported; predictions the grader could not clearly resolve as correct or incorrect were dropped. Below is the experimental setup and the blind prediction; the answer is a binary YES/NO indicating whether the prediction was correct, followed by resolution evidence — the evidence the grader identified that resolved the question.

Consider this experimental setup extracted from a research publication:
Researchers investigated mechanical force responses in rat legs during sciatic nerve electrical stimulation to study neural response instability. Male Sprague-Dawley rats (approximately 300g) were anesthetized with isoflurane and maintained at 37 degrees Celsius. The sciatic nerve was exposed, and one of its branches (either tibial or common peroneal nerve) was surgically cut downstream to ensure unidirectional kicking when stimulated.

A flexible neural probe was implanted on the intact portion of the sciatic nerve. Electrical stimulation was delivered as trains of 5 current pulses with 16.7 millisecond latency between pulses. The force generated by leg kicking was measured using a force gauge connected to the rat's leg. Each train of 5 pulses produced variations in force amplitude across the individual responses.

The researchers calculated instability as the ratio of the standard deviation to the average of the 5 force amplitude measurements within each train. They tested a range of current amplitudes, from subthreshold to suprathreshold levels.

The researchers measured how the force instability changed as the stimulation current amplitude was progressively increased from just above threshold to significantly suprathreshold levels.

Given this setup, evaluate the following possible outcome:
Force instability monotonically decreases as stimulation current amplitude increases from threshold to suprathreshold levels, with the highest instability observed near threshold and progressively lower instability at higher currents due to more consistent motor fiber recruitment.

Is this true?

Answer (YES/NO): NO